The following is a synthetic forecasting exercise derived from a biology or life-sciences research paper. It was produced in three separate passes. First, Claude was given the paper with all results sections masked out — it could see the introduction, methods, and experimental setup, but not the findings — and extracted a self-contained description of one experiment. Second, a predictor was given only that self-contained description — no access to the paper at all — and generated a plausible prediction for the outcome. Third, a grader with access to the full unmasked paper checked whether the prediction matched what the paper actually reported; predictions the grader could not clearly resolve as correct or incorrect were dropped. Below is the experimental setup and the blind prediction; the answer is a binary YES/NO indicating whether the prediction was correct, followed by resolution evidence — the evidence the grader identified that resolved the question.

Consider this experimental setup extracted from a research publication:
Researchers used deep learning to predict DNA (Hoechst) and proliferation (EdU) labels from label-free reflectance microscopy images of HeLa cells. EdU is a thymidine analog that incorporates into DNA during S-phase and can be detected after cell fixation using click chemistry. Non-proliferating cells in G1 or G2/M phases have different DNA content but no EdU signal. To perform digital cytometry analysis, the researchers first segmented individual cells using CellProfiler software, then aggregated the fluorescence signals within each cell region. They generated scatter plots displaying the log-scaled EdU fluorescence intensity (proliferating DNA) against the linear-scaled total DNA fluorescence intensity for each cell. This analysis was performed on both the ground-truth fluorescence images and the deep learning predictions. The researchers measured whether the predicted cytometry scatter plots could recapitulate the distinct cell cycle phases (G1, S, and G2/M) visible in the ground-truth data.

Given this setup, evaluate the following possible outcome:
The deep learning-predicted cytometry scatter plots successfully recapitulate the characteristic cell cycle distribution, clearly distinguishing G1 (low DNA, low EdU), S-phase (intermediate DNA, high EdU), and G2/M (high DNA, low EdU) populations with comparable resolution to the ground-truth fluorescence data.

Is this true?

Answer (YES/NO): YES